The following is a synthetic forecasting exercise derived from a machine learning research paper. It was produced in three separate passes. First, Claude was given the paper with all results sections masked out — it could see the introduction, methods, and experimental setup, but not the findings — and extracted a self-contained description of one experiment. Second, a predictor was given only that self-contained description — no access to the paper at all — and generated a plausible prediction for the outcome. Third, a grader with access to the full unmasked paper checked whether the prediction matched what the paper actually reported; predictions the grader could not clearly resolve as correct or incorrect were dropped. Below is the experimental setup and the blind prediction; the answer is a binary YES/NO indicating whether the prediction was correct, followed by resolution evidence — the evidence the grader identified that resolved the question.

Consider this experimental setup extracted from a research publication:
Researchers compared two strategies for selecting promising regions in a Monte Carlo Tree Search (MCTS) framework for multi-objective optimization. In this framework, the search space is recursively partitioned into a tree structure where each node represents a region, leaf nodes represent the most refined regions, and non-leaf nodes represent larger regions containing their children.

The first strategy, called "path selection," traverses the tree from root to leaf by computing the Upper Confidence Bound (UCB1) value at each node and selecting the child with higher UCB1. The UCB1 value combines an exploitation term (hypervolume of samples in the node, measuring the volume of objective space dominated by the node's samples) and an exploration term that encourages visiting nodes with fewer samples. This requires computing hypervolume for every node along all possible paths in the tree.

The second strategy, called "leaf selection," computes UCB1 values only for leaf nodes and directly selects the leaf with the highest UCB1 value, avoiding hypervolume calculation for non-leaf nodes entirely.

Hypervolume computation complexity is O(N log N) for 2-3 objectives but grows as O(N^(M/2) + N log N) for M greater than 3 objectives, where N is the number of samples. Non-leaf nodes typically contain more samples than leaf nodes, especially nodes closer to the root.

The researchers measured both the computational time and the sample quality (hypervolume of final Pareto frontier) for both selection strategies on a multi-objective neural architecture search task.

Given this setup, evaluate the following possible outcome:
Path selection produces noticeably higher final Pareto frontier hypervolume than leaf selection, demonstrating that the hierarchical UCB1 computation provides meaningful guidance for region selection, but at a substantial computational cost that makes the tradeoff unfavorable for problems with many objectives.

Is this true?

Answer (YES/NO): NO